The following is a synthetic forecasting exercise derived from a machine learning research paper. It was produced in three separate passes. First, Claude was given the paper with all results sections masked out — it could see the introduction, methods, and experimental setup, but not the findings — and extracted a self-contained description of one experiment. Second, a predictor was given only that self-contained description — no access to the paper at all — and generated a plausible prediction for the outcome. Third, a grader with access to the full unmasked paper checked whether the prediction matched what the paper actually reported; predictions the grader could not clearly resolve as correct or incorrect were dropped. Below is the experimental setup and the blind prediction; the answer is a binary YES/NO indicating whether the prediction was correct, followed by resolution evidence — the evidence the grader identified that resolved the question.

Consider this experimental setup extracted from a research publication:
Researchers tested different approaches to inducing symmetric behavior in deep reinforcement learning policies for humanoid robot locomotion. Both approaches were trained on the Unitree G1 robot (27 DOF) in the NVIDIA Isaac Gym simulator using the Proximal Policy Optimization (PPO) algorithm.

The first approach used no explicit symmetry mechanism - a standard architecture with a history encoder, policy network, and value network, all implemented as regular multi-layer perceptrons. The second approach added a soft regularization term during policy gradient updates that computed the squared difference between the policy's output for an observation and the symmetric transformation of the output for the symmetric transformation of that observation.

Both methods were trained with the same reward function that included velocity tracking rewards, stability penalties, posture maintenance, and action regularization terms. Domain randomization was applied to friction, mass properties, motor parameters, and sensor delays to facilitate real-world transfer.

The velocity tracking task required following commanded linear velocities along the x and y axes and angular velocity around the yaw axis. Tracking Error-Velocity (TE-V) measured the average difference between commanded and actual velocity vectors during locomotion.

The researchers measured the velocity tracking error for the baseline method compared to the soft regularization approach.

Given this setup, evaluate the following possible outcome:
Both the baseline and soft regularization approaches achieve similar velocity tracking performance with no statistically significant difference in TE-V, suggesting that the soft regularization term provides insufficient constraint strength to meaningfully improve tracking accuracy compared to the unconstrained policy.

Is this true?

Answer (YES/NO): NO